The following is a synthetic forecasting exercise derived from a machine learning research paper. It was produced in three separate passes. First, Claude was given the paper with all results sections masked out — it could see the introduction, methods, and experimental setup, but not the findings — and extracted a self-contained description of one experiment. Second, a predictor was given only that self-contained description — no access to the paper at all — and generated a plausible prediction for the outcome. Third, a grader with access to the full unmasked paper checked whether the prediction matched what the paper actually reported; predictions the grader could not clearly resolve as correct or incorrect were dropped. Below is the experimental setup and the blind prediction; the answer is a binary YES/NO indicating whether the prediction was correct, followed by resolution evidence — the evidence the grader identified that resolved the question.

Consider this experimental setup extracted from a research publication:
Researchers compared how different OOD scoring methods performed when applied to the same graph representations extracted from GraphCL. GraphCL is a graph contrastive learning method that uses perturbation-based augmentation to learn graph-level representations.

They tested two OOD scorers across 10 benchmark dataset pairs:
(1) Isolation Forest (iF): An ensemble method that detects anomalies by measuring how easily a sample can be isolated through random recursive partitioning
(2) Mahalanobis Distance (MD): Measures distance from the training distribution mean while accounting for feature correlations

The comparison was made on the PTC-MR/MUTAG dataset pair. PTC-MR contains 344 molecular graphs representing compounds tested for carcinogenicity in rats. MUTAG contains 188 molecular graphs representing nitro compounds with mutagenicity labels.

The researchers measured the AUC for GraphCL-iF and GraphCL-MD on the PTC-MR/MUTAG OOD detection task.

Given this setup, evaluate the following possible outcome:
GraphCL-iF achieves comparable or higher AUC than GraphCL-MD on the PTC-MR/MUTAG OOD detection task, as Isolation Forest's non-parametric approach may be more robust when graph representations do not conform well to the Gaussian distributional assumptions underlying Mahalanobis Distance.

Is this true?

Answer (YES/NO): NO